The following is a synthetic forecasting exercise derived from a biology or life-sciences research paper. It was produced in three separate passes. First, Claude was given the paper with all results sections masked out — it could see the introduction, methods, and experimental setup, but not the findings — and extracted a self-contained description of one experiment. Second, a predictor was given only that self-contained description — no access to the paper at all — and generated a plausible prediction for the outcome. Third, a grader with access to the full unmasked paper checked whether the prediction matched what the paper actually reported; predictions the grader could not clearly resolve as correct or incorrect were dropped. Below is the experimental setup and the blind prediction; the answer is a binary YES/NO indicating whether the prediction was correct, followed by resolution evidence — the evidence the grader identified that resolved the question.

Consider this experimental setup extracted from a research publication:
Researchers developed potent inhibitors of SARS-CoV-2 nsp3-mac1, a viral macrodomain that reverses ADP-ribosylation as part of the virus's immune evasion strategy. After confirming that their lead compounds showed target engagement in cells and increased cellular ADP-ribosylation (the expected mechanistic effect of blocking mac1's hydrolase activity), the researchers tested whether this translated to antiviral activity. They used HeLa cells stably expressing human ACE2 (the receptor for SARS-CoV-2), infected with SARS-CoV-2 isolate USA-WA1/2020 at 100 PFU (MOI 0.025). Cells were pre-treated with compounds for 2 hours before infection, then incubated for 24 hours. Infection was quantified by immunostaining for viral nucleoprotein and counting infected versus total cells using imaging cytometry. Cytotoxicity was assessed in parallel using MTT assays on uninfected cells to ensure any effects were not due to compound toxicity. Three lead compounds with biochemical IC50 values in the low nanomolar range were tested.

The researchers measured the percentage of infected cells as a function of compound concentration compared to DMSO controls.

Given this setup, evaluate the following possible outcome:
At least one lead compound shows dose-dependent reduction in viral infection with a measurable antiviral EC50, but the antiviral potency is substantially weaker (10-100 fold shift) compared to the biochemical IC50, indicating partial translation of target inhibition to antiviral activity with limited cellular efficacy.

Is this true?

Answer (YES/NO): NO